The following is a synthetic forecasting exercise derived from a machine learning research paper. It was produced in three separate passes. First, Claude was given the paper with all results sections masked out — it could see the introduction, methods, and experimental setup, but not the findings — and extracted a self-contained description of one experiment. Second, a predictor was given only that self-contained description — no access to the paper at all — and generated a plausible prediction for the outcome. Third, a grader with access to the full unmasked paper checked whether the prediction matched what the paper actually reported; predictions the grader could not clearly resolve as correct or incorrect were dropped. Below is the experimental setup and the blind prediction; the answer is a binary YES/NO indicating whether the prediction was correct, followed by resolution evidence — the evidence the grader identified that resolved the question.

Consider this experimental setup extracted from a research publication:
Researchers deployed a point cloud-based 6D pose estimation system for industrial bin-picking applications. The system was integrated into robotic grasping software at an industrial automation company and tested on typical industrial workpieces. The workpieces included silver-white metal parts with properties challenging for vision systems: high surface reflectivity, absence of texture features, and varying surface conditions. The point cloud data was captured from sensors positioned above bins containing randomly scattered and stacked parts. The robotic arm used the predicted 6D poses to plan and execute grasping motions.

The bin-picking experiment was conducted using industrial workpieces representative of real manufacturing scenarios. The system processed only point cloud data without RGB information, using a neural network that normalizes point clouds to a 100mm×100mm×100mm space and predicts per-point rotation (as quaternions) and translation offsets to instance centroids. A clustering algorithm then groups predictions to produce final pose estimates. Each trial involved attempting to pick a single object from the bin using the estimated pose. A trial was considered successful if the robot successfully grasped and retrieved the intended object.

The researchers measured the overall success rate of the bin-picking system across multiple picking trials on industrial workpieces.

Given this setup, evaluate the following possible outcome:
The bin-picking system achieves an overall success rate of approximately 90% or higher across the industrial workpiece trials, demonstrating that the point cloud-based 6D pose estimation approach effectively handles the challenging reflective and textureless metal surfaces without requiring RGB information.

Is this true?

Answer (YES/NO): YES